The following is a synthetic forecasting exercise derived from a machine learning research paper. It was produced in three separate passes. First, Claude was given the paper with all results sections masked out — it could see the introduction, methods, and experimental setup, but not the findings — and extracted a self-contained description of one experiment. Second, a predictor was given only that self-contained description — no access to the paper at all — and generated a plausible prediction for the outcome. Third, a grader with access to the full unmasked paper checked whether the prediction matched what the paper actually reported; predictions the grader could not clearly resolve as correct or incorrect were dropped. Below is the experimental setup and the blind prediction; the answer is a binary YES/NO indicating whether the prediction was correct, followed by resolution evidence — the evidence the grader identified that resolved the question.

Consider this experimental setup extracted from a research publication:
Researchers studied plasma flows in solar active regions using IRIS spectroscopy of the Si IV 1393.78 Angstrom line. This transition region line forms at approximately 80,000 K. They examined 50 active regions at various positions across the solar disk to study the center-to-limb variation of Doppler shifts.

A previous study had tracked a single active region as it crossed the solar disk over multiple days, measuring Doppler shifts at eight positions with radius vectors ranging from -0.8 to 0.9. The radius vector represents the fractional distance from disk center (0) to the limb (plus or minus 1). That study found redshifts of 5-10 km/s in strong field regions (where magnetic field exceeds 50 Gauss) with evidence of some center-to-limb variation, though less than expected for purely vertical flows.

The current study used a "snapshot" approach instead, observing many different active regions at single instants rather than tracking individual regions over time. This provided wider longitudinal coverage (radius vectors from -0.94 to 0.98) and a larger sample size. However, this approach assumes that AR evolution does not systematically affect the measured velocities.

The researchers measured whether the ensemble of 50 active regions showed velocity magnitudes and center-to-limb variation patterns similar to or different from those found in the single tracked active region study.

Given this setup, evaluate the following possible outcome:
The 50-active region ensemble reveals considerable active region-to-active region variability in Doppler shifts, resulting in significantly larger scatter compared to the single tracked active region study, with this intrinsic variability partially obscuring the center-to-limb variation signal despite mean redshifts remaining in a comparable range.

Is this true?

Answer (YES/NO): NO